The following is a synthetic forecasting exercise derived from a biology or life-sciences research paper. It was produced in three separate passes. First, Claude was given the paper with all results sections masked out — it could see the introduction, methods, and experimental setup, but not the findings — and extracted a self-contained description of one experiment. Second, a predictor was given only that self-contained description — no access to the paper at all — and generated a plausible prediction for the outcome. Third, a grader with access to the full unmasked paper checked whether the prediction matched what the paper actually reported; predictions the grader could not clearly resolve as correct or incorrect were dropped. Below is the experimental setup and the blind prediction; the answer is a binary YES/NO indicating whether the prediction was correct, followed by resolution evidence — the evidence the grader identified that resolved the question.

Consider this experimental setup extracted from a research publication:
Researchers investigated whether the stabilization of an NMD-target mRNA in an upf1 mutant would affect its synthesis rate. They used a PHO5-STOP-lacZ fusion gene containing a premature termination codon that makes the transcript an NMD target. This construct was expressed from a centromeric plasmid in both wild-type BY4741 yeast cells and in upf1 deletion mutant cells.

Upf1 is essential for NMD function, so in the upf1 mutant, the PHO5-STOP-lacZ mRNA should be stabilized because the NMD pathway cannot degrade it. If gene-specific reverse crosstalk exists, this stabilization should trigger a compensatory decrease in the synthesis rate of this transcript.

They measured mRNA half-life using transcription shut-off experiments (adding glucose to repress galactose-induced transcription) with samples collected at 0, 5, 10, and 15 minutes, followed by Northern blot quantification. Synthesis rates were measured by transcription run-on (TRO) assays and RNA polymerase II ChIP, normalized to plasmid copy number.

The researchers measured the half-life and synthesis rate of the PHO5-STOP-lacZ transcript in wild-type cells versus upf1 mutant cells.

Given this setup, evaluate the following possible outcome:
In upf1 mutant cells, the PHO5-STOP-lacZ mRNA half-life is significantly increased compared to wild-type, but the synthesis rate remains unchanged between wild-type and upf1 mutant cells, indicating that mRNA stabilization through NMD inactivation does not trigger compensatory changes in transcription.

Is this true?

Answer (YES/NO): YES